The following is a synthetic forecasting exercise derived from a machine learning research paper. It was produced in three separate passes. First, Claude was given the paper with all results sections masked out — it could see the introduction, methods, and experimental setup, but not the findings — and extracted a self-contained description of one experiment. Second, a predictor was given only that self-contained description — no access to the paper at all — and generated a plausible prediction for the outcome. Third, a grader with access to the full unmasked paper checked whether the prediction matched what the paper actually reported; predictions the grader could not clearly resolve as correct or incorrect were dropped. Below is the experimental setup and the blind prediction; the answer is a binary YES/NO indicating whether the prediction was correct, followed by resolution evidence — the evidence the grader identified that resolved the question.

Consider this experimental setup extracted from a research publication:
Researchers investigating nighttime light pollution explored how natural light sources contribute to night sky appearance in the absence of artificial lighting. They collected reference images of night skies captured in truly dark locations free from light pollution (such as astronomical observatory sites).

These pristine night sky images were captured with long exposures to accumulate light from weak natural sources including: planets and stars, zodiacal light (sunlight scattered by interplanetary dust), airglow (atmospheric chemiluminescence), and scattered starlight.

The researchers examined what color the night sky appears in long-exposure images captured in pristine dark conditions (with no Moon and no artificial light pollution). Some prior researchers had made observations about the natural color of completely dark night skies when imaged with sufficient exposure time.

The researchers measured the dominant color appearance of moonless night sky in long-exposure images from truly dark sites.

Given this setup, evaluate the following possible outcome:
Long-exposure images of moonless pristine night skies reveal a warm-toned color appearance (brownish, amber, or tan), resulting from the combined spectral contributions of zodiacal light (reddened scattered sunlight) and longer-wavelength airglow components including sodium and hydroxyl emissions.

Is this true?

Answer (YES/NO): NO